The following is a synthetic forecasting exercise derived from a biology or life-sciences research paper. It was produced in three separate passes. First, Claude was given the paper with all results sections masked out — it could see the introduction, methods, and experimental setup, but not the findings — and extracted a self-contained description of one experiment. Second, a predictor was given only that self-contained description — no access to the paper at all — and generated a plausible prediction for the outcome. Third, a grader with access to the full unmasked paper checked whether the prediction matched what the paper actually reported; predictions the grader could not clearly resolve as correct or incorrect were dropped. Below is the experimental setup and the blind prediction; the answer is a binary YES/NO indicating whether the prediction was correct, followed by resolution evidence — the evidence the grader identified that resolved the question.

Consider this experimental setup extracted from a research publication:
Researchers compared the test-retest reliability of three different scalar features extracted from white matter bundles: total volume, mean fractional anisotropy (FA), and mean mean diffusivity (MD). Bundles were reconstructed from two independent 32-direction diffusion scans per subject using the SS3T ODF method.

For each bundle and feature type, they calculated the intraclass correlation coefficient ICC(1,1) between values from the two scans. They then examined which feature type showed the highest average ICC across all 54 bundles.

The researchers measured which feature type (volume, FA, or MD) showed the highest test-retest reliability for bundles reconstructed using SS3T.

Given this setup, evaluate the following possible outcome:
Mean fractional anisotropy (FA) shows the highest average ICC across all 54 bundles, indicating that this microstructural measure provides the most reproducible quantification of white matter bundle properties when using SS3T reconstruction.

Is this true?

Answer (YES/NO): NO